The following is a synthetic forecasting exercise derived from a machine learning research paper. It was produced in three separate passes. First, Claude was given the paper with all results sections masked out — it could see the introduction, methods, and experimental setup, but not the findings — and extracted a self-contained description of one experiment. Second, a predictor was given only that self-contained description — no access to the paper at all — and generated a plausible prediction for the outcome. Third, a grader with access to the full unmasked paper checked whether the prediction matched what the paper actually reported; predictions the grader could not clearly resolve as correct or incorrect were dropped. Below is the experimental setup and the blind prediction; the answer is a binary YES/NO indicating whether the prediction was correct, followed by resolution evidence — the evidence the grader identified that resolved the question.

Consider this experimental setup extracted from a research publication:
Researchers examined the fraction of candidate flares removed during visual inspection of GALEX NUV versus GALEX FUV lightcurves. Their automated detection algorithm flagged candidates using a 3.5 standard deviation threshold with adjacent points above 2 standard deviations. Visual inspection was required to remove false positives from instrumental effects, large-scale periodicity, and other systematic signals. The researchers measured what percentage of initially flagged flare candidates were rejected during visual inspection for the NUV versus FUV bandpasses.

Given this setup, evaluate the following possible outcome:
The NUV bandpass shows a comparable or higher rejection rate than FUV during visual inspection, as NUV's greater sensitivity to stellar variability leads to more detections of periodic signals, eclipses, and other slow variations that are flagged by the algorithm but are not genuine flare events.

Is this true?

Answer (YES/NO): YES